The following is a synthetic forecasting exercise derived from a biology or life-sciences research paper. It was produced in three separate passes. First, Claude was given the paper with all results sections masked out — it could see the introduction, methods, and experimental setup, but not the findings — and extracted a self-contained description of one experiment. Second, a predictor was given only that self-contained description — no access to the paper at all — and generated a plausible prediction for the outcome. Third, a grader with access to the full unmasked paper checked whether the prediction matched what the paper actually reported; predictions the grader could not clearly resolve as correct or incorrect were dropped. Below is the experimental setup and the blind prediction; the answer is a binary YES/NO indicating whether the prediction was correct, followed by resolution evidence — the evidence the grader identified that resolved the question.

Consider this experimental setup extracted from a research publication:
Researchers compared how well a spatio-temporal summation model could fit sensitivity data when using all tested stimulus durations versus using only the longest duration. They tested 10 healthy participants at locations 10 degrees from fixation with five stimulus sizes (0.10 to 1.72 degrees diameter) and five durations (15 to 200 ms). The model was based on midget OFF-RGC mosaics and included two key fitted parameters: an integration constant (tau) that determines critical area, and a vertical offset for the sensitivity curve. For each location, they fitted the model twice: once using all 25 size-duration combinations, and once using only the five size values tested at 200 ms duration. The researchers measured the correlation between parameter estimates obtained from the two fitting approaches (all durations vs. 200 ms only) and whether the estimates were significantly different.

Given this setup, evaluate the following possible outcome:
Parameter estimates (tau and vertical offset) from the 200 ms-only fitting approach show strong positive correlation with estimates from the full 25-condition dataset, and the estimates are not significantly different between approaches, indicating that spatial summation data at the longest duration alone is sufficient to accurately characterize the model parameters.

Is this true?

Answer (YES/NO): NO